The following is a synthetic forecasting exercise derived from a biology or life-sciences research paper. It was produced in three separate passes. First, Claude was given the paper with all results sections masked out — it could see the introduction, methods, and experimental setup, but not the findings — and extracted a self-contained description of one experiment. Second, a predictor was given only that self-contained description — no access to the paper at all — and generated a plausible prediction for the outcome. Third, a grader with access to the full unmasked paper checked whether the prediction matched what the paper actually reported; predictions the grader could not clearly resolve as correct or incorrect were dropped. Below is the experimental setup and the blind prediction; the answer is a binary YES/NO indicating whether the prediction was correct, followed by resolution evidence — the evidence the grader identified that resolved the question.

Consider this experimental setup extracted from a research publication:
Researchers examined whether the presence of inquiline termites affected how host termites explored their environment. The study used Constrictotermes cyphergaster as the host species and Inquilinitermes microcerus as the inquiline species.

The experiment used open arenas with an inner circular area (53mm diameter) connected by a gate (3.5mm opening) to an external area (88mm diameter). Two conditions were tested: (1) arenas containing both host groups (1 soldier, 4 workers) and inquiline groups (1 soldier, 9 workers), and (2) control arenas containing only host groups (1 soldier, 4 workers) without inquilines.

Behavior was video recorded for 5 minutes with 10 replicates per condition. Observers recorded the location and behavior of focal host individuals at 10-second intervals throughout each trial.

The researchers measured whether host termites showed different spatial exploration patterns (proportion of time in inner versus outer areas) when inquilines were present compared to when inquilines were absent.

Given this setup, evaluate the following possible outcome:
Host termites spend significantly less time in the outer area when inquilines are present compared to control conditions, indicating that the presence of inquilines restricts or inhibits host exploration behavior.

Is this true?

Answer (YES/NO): NO